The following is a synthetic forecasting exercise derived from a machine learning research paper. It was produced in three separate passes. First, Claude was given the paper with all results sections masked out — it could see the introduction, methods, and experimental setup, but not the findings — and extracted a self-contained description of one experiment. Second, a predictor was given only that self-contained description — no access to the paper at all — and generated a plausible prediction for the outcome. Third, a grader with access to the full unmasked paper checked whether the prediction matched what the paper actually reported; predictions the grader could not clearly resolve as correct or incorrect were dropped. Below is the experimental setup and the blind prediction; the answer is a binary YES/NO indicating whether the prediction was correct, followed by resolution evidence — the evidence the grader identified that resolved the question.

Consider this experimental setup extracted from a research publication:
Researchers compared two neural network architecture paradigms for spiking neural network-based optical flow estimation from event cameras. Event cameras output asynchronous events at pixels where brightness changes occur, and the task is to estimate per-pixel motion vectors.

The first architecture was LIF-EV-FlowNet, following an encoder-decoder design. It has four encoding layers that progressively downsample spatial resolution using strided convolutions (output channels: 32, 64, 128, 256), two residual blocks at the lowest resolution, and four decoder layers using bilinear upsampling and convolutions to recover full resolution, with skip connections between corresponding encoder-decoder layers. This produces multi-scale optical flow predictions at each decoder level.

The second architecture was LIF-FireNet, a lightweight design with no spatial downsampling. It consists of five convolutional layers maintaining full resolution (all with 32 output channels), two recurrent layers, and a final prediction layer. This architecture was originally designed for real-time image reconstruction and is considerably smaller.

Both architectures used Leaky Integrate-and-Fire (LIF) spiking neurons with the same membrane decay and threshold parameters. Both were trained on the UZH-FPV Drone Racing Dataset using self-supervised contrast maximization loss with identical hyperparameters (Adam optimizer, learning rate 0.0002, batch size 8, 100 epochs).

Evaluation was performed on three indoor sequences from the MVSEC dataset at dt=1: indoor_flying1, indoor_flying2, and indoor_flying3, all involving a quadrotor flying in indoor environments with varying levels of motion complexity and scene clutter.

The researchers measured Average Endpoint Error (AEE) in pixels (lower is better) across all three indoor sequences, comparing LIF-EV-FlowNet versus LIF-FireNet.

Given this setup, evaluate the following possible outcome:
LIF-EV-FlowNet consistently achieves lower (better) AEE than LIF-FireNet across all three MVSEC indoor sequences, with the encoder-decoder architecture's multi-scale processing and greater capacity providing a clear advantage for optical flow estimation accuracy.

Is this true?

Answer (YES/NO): YES